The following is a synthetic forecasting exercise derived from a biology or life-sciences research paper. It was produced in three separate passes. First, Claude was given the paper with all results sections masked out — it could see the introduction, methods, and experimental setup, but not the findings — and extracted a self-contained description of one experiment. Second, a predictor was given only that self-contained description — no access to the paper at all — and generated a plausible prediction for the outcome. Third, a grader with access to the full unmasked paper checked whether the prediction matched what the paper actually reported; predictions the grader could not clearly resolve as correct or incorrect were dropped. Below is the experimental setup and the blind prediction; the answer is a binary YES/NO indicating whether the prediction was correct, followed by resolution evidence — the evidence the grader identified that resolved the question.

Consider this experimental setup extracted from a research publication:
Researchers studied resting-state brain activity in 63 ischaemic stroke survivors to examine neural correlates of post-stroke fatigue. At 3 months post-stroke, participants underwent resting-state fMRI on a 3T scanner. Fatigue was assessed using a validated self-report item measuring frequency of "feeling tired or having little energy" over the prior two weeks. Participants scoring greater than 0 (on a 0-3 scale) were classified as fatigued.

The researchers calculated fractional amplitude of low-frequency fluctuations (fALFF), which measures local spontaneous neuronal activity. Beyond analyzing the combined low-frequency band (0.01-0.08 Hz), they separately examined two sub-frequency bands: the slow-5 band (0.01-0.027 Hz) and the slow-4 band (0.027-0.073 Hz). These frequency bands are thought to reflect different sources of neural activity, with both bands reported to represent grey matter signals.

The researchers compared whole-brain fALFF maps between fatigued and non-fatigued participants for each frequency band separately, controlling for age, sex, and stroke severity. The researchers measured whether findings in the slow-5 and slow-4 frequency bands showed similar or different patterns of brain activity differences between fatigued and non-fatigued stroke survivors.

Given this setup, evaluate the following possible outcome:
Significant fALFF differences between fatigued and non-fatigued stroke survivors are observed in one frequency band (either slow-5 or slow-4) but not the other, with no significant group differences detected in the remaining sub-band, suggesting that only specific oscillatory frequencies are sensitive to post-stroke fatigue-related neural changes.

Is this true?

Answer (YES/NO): NO